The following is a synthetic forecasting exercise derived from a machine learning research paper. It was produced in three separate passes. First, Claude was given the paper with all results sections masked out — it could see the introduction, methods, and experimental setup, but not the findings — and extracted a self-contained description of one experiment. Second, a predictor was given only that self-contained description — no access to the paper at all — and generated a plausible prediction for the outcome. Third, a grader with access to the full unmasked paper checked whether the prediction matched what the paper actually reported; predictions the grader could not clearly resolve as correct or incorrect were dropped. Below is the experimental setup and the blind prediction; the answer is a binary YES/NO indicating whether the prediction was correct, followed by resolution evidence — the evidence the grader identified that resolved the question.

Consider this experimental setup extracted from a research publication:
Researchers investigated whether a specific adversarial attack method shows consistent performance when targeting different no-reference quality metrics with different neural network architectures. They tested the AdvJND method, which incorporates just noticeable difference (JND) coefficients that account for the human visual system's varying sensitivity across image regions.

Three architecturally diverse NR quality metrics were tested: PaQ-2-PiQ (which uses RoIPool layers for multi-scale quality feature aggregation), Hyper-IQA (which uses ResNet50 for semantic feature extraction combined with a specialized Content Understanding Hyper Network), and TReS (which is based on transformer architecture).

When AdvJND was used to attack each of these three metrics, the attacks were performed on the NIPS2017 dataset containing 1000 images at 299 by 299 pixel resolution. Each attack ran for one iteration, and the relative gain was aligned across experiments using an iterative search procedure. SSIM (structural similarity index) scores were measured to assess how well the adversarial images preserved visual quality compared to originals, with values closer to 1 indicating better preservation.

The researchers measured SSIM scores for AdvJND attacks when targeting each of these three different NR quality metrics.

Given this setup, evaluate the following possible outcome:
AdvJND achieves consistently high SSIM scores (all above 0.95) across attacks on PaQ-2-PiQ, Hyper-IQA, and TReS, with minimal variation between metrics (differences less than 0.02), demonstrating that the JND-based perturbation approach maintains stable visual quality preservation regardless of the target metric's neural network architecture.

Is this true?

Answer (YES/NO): NO